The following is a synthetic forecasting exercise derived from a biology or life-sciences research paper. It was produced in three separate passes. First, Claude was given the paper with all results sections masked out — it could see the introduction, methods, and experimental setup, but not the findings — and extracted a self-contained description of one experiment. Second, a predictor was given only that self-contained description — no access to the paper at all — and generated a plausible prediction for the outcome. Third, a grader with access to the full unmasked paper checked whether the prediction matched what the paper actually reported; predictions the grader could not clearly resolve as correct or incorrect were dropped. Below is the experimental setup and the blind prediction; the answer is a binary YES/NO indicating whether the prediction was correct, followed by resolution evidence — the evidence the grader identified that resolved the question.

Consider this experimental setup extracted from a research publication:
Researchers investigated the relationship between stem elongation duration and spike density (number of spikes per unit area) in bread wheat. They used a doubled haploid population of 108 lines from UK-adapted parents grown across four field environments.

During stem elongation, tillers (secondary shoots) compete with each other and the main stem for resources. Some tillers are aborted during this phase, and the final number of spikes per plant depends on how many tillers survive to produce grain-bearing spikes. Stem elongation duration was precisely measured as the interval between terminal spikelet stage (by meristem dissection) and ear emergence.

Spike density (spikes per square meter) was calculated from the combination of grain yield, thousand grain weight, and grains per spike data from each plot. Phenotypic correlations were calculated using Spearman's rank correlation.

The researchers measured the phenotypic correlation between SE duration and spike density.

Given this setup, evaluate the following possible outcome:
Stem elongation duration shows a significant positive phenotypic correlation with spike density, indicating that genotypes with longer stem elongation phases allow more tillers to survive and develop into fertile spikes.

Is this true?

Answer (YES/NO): NO